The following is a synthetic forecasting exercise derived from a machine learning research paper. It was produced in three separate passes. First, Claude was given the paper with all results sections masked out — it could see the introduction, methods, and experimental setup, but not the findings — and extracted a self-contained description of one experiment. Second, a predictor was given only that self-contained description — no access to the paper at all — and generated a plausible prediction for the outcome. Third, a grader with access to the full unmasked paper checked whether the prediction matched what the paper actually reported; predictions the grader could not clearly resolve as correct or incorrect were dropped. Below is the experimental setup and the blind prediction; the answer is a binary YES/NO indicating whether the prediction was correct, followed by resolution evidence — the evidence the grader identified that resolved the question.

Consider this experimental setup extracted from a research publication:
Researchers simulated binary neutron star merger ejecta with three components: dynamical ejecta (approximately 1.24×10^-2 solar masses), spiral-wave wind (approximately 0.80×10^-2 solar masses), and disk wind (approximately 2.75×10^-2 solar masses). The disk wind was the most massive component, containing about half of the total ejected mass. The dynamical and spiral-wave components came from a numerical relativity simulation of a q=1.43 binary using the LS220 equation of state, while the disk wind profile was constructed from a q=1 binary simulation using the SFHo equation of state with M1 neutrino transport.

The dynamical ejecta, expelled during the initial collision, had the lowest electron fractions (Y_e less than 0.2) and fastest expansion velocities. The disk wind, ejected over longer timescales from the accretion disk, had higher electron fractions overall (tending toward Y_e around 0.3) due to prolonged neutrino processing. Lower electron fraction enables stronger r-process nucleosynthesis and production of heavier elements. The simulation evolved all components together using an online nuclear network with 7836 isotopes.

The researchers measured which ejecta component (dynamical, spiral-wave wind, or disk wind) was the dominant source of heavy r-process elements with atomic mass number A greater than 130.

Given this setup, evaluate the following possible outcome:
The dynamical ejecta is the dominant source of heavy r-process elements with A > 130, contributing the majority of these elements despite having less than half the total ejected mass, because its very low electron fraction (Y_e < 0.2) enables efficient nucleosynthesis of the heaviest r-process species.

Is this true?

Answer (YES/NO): YES